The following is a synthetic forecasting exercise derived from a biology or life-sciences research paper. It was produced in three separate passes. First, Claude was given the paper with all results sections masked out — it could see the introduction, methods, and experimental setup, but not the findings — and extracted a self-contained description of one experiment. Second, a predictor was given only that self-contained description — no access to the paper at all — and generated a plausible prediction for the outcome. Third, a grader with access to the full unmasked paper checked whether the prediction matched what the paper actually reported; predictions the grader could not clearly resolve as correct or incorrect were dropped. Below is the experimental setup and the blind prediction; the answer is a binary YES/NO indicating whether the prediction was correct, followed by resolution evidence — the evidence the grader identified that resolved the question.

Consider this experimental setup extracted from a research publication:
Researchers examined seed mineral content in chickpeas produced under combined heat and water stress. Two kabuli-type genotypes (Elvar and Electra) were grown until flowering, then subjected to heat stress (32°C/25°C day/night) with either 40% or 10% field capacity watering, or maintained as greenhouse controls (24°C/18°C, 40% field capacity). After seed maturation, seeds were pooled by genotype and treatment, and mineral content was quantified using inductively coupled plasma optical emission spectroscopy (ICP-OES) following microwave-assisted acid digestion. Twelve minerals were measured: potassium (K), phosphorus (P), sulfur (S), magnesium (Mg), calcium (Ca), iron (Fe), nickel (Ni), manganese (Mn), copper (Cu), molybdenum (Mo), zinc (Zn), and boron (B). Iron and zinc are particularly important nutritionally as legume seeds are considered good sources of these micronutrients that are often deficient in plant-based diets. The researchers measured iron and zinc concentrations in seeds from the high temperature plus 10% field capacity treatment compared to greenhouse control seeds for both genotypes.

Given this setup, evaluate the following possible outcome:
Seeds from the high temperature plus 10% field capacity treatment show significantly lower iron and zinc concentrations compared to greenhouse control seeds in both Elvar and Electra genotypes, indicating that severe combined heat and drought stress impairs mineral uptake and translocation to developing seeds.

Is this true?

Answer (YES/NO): NO